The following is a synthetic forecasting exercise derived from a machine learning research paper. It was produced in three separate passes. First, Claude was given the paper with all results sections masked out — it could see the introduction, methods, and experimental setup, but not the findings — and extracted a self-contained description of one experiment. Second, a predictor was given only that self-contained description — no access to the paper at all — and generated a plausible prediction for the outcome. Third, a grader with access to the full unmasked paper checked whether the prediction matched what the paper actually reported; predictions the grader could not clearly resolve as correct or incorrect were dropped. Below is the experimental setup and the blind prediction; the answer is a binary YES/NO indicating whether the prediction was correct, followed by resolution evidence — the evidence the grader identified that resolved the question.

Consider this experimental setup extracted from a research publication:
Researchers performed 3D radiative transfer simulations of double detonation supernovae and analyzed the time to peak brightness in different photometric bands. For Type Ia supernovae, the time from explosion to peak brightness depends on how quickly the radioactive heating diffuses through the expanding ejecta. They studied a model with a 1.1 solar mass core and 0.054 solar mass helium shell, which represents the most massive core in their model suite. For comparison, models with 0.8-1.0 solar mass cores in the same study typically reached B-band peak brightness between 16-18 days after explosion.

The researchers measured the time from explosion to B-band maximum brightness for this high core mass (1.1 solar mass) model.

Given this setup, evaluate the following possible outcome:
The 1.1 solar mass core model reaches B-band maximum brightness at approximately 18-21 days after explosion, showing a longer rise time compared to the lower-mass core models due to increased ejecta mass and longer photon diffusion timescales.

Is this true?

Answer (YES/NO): NO